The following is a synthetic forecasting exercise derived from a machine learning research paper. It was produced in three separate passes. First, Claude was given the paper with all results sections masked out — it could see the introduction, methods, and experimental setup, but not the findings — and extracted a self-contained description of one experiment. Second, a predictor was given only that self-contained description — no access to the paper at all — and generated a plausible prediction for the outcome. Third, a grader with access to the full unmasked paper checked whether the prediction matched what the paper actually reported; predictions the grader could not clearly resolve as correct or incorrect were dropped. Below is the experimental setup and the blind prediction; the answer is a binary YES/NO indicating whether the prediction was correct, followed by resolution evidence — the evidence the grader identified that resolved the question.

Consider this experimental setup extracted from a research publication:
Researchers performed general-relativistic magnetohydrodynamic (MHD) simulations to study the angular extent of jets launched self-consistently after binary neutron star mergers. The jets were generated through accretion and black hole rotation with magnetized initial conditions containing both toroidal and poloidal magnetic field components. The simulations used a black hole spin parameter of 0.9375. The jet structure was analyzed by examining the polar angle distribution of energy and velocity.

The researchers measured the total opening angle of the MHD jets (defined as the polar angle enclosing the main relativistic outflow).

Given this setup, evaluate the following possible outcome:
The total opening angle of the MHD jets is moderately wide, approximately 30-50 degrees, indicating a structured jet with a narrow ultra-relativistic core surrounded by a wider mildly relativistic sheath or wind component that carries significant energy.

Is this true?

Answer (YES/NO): NO